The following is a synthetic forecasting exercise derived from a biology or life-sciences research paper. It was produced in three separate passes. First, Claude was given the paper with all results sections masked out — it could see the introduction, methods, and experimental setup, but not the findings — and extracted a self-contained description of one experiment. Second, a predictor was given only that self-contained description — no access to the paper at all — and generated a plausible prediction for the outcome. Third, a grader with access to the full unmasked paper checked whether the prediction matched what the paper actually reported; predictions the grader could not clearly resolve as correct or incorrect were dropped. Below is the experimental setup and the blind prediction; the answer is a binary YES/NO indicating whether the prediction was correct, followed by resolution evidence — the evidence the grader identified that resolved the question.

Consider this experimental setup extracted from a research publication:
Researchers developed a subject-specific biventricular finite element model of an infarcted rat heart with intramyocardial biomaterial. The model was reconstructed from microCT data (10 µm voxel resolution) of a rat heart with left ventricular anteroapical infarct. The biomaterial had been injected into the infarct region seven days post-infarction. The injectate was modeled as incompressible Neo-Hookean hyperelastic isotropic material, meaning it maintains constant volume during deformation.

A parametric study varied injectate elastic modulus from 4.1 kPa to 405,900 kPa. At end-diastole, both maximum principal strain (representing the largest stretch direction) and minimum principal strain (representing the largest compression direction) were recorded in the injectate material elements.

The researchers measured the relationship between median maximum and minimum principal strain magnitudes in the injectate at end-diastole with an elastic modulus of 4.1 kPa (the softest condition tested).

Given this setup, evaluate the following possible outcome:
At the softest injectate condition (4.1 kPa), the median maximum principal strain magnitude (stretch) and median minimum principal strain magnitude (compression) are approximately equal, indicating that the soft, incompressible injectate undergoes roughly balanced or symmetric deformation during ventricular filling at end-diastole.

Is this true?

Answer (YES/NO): YES